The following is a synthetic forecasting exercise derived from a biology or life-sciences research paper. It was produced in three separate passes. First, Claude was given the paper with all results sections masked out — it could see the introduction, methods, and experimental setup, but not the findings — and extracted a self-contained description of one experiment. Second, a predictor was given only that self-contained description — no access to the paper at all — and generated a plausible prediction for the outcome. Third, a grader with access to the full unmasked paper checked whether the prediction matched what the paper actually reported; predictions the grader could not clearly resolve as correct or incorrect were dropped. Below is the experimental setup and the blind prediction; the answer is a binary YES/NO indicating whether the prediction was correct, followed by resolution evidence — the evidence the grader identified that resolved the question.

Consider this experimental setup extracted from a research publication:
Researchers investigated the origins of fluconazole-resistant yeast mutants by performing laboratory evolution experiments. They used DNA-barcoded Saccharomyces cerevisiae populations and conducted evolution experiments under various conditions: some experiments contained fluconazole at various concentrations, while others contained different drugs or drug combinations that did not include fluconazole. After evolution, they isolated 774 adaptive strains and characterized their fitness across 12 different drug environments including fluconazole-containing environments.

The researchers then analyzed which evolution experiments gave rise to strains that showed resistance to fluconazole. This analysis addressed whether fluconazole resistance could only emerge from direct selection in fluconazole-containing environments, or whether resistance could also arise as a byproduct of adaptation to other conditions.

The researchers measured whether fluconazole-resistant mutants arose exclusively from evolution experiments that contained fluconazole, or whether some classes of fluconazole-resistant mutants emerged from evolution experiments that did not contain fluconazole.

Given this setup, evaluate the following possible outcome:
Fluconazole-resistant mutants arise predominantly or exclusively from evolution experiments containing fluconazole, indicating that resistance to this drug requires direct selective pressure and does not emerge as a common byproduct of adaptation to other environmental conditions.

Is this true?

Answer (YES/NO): NO